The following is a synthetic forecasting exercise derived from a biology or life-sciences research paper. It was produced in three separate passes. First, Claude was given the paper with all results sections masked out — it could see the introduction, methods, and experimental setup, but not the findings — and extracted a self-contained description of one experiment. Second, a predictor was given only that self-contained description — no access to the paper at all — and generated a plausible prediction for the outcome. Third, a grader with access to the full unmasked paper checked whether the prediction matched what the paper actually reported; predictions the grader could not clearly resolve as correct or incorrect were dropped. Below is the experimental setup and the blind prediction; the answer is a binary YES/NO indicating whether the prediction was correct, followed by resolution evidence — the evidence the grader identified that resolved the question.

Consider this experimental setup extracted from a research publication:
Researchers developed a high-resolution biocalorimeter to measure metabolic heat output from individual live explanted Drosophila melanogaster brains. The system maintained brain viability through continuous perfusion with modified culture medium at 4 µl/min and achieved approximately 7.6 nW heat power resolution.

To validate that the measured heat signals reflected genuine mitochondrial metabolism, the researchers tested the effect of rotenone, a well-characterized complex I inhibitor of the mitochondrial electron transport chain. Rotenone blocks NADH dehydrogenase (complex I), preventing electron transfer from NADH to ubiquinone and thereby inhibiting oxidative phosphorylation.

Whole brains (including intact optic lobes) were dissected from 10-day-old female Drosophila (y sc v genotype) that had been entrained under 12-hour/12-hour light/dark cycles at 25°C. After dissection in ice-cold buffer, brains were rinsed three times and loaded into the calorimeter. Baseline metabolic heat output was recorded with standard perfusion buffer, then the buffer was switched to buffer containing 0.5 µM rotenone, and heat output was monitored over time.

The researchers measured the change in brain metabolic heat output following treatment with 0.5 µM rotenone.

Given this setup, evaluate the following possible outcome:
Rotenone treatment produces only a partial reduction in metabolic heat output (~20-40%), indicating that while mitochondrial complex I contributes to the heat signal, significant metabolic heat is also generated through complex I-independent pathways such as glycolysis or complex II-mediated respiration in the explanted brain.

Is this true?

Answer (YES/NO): NO